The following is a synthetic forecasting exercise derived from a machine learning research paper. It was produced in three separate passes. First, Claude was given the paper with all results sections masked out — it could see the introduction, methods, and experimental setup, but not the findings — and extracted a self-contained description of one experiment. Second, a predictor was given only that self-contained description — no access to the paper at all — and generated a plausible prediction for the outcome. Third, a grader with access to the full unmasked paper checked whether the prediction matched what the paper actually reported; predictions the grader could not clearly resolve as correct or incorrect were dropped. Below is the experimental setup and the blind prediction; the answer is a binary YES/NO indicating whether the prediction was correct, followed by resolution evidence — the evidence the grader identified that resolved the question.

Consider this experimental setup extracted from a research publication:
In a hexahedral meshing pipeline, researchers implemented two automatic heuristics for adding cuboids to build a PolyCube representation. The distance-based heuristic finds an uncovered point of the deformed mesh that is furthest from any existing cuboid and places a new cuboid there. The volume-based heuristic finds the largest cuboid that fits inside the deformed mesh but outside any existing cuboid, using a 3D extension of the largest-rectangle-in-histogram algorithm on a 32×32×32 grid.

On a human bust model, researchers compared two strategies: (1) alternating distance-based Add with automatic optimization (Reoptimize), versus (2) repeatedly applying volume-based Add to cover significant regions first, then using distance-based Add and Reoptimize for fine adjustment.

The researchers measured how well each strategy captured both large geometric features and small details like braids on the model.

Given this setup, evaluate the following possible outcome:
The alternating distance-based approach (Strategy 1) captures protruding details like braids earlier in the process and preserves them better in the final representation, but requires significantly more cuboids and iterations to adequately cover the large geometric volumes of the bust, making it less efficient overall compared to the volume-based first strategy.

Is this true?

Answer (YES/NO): NO